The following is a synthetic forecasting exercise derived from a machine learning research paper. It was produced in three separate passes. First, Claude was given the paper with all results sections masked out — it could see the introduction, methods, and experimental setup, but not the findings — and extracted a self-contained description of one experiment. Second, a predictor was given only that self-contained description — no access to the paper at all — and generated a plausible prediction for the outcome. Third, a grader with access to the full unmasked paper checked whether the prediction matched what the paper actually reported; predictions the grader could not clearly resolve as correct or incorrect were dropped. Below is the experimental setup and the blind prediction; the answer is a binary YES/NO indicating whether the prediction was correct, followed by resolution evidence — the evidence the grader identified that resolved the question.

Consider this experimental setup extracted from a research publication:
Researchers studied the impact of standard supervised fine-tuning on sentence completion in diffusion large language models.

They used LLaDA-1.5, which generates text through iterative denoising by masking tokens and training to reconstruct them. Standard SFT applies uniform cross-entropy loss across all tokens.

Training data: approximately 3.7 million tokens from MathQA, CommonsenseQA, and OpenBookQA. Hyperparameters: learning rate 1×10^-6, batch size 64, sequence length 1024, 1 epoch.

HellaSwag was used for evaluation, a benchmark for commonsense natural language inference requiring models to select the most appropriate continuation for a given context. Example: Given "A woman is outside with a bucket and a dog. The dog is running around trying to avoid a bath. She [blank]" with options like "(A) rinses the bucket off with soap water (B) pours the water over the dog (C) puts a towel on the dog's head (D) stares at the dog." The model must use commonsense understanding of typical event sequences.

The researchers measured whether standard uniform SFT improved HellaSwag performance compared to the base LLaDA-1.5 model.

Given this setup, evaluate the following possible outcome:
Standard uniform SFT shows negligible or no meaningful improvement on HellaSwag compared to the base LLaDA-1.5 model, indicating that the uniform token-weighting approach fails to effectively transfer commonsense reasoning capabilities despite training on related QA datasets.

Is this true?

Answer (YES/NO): YES